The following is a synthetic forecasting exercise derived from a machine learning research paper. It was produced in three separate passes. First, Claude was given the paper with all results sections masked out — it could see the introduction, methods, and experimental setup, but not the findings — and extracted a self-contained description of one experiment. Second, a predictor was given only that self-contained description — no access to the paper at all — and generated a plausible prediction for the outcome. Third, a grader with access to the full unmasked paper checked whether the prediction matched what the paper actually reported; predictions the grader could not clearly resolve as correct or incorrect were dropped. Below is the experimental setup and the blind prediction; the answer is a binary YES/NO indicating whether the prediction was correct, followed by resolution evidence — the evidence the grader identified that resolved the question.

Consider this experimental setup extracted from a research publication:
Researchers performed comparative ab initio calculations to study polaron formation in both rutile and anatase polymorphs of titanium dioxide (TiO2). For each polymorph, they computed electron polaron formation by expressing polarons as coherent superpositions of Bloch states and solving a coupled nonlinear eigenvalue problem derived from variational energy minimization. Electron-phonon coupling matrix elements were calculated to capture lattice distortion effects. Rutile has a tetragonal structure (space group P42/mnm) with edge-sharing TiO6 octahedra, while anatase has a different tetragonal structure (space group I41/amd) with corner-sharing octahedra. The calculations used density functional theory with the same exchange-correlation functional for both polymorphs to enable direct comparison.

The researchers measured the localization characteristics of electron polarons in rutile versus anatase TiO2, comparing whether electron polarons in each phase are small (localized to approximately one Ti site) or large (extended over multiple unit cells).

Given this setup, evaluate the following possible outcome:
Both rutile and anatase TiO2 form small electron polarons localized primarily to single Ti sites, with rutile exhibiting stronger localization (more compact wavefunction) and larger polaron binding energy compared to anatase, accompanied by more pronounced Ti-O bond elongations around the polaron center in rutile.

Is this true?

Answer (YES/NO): NO